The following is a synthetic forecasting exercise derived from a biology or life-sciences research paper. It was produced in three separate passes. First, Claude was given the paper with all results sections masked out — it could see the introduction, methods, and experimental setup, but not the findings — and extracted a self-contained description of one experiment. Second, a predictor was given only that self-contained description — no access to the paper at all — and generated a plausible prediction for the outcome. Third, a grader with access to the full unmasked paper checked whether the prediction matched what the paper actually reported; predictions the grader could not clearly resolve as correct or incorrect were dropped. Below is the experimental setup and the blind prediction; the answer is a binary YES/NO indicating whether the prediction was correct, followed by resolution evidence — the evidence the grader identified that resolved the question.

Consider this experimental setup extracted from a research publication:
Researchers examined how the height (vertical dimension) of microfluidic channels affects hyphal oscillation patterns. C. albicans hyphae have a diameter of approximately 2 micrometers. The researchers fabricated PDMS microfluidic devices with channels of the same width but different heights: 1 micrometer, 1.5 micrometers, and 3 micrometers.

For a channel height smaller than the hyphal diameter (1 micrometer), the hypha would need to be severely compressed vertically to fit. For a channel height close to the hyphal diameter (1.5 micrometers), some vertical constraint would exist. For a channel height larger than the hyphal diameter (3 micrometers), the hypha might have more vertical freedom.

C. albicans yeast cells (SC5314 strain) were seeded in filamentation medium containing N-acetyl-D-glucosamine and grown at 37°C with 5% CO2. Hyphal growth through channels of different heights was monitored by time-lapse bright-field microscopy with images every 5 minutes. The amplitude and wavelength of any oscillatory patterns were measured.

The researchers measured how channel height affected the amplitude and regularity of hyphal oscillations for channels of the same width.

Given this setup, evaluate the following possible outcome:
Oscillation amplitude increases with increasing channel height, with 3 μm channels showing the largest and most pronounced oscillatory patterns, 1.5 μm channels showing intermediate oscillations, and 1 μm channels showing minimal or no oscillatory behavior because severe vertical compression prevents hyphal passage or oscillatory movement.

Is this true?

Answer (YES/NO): NO